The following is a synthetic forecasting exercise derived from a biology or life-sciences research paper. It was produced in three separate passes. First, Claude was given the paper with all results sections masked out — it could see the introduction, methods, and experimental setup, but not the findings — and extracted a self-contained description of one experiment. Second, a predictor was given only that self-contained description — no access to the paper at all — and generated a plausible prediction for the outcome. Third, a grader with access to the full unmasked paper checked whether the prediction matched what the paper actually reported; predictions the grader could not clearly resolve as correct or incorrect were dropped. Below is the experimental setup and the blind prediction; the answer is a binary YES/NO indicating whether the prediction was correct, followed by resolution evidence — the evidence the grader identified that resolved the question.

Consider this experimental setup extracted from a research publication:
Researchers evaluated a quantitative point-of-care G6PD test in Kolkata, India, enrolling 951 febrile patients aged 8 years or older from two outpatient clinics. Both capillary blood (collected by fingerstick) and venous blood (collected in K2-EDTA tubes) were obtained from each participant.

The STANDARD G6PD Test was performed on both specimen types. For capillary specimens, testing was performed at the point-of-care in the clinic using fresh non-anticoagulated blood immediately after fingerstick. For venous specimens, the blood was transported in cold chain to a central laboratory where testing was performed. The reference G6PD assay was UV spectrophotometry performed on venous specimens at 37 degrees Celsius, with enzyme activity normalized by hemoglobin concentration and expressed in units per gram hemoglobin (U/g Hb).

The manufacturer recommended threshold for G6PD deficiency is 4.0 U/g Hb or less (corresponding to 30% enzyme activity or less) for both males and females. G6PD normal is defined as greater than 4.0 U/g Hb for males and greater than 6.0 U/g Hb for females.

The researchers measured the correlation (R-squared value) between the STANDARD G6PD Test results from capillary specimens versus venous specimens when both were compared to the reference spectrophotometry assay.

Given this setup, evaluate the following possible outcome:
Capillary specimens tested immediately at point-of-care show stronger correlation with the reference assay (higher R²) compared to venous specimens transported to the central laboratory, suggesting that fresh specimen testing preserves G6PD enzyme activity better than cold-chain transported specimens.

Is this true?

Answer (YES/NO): YES